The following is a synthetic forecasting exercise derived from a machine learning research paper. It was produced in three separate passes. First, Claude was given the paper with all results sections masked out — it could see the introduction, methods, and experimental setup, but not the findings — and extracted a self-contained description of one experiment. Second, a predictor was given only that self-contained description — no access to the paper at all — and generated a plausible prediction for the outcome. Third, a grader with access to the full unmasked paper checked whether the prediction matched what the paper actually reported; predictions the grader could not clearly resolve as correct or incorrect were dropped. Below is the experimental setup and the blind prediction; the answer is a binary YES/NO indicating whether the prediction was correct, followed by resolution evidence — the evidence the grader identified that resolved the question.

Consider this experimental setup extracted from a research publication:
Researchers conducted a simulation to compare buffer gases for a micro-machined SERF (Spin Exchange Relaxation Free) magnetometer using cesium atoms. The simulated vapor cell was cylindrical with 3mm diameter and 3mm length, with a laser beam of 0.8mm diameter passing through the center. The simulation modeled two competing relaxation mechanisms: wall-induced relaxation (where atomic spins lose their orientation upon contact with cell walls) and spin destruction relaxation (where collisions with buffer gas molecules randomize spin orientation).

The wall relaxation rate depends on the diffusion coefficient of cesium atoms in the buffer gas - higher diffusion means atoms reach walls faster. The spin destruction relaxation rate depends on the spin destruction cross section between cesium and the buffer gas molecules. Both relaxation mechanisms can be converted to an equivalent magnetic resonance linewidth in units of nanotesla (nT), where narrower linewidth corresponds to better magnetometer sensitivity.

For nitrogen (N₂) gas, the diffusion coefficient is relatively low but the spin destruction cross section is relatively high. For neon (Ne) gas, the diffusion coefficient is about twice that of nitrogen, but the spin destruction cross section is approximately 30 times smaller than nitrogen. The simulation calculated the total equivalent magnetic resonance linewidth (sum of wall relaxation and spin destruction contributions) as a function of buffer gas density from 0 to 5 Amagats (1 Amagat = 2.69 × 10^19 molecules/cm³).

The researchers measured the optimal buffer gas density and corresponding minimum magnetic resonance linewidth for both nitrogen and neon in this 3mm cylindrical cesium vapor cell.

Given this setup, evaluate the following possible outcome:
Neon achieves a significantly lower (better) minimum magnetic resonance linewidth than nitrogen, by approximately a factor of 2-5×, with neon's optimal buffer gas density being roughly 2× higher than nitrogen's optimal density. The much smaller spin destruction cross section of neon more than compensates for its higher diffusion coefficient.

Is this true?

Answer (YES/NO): NO